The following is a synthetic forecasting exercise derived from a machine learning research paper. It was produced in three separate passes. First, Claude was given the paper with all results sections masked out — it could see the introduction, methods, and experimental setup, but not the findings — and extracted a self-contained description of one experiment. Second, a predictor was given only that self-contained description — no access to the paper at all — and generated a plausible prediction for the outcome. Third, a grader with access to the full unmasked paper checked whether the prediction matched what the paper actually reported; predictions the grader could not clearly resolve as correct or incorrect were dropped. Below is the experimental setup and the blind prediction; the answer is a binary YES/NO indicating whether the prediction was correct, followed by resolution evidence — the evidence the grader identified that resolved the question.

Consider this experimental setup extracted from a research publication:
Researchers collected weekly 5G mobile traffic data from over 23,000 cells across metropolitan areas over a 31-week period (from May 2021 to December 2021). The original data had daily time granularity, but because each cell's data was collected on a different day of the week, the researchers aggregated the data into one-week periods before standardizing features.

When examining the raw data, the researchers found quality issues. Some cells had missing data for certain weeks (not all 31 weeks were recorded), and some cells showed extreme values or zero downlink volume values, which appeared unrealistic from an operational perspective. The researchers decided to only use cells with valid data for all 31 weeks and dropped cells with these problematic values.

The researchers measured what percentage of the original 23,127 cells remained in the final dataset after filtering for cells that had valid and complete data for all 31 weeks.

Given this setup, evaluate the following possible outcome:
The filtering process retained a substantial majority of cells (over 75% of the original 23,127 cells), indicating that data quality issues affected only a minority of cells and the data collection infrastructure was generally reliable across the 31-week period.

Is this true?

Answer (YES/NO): NO